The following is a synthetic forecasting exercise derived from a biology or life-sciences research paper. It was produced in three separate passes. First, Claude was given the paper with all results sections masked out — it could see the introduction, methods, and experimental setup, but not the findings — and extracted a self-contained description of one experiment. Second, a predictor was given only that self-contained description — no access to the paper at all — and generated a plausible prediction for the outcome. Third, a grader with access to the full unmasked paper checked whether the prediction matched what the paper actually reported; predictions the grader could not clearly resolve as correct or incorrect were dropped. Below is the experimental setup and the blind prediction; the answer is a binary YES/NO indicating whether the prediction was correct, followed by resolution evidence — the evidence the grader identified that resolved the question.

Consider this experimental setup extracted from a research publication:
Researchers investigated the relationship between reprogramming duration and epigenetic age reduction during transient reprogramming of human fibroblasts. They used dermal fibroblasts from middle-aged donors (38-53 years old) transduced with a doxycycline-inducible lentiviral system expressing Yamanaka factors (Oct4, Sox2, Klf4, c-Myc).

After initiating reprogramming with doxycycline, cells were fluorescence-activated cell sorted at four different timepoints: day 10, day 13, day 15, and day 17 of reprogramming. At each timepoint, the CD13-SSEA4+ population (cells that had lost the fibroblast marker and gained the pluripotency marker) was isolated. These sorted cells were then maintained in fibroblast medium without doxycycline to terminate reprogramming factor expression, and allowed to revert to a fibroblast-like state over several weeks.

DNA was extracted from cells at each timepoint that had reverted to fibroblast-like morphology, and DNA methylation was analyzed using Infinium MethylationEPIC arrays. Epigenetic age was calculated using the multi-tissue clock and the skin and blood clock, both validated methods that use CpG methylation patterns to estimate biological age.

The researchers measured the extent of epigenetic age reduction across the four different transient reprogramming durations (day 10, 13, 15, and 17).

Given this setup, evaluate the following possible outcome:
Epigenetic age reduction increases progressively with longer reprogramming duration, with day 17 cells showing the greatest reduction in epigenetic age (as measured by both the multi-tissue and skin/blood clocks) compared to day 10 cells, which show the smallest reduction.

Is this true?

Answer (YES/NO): NO